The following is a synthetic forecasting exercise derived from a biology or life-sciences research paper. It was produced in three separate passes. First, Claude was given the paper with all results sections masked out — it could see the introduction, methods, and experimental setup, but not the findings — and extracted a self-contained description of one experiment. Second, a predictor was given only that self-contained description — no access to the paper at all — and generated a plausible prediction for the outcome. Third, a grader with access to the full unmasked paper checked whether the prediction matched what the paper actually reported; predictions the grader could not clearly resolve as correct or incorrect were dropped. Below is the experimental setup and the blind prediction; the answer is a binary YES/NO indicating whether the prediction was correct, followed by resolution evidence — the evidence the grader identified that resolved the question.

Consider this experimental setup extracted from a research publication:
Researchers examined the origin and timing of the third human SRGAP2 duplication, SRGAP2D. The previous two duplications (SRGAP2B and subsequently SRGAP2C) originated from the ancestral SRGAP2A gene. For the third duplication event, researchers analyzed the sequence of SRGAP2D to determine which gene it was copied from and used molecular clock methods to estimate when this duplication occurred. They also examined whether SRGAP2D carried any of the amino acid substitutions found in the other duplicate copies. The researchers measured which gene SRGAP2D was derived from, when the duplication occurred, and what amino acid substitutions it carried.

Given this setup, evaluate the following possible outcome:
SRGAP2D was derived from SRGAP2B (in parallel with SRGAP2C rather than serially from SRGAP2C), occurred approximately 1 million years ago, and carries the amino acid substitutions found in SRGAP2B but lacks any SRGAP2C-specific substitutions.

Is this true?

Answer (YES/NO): YES